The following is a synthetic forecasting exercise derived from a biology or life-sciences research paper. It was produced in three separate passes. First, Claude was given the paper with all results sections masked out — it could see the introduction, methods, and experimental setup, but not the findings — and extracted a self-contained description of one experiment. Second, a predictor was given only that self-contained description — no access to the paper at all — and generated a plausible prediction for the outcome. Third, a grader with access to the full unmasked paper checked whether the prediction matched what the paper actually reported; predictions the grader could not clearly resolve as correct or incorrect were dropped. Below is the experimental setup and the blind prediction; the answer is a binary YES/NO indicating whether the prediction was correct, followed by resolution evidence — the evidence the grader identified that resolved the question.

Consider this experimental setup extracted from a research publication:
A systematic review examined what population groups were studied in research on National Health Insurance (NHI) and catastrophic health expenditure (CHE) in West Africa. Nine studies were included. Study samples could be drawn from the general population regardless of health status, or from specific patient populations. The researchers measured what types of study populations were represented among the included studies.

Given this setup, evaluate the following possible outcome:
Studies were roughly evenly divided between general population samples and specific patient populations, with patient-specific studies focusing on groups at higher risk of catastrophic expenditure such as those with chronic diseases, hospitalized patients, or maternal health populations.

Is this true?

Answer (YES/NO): NO